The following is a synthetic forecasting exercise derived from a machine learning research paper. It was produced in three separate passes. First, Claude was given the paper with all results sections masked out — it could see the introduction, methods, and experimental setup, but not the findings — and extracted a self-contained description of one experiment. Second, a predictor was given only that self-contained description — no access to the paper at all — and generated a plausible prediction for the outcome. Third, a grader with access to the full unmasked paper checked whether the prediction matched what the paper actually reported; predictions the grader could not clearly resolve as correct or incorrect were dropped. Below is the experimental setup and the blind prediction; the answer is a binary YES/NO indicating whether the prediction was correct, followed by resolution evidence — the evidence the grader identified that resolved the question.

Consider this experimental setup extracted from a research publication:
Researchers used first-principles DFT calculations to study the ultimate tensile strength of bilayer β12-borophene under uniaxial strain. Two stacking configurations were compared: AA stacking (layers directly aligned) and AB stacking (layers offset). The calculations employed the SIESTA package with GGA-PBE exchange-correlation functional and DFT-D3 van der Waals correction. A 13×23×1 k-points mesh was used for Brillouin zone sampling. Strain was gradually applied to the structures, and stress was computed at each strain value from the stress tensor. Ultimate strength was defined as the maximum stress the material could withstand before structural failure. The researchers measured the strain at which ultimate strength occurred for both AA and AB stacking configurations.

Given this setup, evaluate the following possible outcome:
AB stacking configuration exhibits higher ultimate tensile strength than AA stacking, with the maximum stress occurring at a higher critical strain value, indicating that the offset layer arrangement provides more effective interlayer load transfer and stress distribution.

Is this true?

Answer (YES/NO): NO